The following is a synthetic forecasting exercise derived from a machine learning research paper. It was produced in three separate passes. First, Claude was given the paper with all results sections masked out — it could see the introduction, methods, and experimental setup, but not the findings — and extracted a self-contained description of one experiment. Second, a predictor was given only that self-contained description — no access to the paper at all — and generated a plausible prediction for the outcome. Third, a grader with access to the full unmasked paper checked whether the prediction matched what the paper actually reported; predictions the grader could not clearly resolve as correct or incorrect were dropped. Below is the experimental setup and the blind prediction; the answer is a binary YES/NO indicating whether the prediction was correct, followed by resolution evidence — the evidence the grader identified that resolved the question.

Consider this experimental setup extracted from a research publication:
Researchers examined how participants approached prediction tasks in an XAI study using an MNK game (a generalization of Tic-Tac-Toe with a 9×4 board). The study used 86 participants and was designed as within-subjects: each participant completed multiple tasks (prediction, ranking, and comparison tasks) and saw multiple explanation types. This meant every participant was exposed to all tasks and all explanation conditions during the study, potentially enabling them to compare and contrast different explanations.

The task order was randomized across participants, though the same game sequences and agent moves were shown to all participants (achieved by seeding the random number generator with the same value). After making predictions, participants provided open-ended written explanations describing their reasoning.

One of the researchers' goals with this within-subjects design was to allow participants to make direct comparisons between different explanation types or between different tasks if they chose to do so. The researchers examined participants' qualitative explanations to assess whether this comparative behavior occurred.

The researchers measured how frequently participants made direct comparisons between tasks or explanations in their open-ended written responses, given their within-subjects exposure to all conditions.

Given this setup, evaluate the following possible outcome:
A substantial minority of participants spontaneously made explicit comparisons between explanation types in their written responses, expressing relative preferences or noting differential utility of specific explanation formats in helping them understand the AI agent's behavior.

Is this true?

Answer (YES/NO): NO